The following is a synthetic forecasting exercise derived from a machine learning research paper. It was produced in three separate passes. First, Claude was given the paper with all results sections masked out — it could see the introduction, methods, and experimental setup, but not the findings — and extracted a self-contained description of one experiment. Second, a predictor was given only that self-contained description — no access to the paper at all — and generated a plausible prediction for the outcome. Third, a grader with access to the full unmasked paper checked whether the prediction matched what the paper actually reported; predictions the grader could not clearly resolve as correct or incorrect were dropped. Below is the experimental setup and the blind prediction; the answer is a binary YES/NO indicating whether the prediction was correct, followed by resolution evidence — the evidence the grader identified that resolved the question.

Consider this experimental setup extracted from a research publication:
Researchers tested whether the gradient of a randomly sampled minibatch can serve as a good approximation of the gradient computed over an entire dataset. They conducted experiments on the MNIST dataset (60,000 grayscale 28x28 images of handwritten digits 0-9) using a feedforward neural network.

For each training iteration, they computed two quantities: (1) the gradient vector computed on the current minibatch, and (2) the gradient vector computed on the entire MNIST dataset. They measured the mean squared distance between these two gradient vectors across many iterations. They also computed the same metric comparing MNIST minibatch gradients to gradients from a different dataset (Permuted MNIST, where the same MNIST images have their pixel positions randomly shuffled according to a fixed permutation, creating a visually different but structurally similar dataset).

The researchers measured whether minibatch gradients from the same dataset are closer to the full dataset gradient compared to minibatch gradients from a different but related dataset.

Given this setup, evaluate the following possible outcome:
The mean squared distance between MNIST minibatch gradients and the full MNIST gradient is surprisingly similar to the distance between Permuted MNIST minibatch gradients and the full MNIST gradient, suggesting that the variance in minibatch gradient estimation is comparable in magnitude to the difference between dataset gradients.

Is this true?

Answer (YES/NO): NO